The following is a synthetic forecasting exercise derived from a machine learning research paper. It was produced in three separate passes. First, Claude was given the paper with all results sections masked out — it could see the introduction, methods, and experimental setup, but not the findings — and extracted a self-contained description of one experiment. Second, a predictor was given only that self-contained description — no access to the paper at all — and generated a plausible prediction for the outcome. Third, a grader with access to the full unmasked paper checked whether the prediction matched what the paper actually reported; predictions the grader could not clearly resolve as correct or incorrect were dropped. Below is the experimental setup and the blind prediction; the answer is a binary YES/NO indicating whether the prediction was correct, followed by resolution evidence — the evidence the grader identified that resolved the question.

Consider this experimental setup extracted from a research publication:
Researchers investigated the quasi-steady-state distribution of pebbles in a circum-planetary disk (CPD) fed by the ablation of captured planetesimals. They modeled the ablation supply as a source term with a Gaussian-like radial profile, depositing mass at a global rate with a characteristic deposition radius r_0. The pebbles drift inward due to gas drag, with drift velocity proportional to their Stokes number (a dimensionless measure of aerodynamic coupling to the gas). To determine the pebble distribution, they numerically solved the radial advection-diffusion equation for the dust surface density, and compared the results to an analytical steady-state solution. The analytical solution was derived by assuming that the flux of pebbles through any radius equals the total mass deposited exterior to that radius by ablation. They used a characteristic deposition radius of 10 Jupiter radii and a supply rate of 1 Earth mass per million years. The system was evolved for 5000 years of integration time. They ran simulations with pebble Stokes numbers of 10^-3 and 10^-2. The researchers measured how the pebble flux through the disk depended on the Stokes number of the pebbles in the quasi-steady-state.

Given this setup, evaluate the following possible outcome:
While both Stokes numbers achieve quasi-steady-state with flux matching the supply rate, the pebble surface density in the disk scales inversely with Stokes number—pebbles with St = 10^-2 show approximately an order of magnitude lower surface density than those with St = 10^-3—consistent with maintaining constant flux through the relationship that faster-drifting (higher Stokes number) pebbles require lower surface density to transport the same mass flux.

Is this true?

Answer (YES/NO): YES